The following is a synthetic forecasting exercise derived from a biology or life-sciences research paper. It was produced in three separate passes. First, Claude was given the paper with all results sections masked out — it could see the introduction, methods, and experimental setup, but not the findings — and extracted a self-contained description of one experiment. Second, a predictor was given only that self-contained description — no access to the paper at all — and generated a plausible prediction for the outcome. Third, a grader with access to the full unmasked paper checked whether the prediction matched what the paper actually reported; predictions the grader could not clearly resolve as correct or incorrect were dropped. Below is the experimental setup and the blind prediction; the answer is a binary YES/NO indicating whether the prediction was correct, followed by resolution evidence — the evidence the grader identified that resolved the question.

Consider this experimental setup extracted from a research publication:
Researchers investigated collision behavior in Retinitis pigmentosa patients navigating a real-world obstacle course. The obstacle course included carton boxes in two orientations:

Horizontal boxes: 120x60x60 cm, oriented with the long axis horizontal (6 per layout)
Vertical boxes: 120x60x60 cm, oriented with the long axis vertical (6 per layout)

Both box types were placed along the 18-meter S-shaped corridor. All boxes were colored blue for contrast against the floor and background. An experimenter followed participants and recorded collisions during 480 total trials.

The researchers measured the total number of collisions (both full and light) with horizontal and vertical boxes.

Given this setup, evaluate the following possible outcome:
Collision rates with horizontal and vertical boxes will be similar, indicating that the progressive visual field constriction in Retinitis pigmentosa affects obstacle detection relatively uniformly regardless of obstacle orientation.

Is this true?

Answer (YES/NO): YES